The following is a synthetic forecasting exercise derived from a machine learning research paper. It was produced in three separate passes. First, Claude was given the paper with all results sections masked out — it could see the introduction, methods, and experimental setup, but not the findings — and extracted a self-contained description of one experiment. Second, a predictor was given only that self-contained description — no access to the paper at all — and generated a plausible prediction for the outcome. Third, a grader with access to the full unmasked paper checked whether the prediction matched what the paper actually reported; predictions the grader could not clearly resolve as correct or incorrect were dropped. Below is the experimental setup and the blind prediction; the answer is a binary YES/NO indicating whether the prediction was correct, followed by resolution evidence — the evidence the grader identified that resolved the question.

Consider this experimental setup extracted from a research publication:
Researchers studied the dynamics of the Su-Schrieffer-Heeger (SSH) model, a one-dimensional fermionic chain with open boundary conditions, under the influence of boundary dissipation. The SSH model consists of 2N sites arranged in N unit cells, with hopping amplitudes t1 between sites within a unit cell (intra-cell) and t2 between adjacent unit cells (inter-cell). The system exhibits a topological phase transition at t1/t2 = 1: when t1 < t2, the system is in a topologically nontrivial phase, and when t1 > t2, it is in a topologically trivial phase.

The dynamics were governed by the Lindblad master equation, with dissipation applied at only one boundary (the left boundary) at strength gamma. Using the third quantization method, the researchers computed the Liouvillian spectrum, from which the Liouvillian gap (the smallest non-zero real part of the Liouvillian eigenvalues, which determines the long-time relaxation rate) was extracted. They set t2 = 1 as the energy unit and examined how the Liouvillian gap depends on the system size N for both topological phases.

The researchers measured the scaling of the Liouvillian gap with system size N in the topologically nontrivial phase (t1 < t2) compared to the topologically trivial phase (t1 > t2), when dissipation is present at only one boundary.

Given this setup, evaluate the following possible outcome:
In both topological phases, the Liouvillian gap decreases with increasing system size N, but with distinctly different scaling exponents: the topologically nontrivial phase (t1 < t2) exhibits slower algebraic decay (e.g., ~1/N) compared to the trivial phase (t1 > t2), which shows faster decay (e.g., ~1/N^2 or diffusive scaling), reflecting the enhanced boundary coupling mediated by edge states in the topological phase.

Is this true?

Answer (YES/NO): NO